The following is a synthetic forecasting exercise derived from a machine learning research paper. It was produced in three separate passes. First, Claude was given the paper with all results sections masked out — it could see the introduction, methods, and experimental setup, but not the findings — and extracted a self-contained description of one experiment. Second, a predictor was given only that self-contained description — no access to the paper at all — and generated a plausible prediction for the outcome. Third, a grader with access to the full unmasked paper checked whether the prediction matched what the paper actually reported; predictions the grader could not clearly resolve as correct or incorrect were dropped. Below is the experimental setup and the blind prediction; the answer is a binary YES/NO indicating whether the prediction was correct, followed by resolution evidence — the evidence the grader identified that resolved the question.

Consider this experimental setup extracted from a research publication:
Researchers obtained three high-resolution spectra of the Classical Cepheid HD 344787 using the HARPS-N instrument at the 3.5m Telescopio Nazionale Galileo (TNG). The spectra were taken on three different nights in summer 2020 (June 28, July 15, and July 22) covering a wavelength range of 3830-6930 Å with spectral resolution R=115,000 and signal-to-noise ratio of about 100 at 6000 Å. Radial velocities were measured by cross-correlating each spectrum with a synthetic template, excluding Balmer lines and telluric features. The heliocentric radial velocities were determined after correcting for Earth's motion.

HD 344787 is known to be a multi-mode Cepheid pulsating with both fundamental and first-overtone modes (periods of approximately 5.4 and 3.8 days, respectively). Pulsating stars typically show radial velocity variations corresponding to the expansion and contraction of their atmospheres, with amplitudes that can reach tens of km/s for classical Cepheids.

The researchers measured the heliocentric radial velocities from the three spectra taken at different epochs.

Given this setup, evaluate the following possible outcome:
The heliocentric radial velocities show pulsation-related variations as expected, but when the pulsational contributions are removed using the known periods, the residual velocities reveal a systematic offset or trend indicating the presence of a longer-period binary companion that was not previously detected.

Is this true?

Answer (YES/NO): NO